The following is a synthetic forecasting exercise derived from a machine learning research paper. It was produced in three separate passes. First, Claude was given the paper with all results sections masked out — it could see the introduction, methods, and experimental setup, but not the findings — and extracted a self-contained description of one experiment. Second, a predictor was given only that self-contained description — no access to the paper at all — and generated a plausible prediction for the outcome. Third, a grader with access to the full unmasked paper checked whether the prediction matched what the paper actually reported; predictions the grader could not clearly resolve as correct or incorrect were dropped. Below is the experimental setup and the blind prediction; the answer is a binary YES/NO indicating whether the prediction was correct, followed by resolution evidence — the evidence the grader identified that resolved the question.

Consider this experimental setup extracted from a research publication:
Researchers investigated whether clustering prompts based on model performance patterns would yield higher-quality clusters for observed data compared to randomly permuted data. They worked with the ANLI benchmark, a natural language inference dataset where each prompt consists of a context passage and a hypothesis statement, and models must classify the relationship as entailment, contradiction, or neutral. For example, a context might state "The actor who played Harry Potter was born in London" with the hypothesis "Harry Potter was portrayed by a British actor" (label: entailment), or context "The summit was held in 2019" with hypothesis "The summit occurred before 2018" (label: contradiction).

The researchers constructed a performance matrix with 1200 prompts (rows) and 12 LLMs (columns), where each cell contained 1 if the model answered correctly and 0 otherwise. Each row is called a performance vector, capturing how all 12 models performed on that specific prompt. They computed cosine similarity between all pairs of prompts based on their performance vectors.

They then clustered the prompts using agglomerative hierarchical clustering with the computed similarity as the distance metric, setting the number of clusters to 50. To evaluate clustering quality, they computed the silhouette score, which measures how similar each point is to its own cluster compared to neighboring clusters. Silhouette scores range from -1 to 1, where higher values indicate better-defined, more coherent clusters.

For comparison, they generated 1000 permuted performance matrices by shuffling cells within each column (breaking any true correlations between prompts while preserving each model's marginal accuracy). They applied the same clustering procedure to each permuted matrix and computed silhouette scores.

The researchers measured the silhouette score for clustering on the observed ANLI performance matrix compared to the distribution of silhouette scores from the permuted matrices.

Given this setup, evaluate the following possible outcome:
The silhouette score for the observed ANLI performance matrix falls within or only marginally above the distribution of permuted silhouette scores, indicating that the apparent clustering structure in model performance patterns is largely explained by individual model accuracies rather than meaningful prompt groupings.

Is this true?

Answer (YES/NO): NO